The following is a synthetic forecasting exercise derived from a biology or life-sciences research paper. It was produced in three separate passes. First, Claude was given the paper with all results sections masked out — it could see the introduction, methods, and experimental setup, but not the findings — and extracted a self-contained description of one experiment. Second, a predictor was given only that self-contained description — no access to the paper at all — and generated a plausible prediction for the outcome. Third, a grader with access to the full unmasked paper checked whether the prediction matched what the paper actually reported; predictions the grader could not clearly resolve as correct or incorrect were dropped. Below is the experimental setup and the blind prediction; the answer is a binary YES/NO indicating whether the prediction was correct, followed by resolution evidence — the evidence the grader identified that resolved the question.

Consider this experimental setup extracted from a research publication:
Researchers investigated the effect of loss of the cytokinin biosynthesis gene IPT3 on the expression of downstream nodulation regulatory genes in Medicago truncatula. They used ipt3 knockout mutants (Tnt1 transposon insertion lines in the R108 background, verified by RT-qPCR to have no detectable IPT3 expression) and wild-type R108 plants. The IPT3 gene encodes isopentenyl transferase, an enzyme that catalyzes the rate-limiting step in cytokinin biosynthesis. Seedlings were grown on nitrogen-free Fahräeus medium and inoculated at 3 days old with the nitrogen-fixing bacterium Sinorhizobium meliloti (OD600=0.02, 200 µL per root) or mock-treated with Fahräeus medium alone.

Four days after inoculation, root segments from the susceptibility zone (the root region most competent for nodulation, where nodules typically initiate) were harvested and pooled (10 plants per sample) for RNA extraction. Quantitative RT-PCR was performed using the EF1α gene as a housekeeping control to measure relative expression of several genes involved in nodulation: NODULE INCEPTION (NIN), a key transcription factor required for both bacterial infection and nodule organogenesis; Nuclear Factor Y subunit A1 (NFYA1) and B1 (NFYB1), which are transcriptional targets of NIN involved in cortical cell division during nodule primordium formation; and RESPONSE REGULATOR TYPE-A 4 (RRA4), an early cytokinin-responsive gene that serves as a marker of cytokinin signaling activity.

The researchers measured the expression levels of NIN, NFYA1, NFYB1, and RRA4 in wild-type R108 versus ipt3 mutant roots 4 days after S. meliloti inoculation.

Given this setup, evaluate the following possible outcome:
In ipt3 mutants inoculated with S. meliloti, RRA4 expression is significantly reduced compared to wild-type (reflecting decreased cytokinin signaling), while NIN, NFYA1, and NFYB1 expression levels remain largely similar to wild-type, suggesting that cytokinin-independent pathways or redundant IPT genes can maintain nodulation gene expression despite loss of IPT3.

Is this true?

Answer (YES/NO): NO